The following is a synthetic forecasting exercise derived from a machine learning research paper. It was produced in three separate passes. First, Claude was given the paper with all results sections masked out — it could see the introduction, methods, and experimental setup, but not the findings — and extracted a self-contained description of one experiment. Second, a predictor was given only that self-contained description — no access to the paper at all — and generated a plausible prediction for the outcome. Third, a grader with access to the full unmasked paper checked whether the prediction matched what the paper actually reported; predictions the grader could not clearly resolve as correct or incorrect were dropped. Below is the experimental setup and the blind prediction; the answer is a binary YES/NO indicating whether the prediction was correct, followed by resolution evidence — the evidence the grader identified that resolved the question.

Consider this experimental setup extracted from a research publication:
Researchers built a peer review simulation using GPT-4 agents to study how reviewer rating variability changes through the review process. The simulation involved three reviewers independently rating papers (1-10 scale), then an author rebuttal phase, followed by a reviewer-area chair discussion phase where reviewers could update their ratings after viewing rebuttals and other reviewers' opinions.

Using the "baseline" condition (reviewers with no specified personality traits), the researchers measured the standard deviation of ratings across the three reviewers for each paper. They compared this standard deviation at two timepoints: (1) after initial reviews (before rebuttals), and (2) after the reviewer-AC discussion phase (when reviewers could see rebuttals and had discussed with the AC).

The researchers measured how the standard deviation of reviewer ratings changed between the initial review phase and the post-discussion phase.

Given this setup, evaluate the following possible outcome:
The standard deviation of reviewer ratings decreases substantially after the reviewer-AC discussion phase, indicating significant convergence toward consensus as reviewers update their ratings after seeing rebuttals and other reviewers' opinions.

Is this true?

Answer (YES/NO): YES